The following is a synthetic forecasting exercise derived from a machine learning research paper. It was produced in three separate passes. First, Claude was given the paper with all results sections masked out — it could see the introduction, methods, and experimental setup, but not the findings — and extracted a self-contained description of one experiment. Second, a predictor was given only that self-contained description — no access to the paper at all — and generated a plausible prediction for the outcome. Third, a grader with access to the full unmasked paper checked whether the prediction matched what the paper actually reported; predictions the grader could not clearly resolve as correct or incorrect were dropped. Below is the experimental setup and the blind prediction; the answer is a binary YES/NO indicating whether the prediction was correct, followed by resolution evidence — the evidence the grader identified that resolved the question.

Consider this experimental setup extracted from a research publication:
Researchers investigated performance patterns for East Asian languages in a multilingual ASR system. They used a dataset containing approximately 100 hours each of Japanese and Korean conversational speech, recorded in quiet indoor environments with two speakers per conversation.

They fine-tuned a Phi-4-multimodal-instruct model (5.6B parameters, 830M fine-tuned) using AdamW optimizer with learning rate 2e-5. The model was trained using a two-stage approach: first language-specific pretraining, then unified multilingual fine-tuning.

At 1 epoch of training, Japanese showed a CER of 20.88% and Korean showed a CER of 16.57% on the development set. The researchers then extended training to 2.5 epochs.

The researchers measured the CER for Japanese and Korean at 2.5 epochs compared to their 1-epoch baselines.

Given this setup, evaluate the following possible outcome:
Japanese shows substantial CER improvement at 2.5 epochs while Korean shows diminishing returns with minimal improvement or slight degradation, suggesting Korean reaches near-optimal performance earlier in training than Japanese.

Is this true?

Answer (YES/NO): NO